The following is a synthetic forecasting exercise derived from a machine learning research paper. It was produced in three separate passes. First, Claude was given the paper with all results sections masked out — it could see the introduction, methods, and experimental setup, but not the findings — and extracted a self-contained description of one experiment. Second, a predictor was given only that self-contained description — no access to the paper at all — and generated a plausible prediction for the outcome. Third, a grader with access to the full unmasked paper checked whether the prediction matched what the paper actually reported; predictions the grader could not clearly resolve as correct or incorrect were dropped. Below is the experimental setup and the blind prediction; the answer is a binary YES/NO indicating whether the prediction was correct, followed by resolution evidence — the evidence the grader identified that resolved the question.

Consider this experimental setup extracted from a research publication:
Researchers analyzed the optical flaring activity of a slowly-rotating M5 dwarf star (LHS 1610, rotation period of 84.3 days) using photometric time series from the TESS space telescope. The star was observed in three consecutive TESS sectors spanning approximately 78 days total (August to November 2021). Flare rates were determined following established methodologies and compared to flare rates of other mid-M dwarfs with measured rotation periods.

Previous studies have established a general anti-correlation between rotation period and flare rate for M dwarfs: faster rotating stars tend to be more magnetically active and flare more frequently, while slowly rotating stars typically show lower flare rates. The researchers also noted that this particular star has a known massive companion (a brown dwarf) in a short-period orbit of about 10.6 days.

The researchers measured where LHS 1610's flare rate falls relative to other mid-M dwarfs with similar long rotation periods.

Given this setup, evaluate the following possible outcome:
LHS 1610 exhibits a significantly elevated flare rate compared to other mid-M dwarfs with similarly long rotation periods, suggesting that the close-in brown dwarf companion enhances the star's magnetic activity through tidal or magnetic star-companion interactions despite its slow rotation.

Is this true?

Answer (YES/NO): YES